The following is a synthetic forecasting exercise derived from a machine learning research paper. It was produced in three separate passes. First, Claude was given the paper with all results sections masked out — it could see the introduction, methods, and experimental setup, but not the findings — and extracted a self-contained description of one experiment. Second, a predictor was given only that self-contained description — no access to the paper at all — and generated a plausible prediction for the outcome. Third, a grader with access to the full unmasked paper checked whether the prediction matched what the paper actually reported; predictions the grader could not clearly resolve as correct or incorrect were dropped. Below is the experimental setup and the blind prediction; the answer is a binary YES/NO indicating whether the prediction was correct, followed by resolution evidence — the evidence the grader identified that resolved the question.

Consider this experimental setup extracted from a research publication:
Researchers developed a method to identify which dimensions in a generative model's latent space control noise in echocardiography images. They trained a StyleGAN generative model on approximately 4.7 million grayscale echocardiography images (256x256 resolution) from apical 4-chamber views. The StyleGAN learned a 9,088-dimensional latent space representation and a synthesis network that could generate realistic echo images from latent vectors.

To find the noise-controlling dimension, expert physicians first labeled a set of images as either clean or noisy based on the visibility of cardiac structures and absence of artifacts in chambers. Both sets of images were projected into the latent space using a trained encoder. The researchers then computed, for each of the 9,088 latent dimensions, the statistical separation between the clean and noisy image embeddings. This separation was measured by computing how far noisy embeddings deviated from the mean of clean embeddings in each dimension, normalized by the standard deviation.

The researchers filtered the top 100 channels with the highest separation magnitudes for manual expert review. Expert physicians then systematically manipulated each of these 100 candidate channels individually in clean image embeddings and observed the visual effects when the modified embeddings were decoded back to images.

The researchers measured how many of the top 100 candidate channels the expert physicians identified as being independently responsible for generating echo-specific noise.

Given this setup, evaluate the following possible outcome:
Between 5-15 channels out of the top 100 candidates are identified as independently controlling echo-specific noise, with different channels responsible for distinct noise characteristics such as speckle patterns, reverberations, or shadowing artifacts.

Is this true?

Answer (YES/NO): NO